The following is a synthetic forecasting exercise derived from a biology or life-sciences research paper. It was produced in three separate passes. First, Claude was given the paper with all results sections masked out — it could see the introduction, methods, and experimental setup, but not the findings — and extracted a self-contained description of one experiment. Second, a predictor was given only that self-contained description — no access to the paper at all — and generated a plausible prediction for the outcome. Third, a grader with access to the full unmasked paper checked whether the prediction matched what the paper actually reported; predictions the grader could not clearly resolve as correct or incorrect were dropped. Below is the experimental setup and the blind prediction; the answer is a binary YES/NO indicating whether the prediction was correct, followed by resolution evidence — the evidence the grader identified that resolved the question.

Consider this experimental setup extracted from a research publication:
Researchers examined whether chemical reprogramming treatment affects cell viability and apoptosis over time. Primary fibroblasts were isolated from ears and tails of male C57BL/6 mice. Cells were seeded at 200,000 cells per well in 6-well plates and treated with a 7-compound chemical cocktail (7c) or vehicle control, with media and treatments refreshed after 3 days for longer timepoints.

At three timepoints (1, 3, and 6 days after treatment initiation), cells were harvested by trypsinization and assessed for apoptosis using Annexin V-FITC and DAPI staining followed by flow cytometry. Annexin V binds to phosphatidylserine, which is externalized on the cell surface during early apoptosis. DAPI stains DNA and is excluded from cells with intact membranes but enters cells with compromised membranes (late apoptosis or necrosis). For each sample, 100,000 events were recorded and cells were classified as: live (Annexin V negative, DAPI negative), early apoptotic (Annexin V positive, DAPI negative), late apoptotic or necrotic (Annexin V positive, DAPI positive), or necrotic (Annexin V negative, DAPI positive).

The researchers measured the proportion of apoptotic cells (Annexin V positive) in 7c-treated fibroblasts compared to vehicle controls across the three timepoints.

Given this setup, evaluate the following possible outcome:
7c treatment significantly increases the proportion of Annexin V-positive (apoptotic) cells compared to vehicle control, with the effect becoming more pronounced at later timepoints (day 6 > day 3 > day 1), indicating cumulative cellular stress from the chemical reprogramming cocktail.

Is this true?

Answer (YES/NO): YES